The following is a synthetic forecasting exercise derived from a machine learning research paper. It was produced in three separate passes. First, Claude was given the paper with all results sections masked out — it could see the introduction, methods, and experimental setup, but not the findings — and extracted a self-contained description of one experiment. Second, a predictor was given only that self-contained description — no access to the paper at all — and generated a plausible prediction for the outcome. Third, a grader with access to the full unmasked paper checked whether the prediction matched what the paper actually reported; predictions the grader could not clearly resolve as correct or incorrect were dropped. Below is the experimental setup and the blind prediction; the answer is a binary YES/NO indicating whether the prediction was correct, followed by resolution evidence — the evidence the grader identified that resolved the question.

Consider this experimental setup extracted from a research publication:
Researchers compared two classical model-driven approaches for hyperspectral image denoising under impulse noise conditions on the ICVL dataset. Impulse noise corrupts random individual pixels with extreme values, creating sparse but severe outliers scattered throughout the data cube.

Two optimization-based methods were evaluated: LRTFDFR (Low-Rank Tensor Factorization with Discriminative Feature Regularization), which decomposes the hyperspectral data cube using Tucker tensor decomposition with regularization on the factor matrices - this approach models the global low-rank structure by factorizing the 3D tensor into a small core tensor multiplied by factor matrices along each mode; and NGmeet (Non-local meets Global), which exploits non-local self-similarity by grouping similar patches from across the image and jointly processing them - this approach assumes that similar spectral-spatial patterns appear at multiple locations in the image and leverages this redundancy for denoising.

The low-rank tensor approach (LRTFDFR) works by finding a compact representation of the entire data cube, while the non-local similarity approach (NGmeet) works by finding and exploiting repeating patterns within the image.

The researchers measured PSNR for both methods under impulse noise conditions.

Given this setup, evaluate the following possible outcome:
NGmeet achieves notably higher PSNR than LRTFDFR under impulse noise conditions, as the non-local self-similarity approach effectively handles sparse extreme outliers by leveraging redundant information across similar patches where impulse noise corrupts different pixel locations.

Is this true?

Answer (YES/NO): NO